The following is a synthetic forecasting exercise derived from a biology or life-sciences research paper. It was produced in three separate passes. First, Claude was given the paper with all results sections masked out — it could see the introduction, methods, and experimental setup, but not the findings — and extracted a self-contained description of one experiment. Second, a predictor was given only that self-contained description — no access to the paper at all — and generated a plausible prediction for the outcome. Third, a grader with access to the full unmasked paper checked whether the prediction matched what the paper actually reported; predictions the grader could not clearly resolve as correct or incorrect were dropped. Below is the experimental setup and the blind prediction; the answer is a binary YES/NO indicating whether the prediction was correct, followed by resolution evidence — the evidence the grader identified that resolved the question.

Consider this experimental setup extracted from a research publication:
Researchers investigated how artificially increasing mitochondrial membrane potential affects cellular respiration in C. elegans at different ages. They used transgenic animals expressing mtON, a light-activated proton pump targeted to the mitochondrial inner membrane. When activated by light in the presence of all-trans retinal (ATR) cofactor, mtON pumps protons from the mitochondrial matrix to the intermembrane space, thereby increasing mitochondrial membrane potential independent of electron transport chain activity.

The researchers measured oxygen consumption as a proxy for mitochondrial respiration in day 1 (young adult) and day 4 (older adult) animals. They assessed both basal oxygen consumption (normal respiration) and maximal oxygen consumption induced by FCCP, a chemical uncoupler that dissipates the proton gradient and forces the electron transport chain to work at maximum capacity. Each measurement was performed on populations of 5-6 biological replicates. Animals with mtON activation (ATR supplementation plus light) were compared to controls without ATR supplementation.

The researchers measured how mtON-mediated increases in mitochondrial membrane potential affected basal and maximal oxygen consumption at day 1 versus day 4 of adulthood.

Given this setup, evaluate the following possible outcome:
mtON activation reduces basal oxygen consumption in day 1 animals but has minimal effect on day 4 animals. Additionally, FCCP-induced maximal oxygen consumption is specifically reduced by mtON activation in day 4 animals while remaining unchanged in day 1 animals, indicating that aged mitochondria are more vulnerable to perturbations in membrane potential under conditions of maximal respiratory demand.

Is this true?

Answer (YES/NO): NO